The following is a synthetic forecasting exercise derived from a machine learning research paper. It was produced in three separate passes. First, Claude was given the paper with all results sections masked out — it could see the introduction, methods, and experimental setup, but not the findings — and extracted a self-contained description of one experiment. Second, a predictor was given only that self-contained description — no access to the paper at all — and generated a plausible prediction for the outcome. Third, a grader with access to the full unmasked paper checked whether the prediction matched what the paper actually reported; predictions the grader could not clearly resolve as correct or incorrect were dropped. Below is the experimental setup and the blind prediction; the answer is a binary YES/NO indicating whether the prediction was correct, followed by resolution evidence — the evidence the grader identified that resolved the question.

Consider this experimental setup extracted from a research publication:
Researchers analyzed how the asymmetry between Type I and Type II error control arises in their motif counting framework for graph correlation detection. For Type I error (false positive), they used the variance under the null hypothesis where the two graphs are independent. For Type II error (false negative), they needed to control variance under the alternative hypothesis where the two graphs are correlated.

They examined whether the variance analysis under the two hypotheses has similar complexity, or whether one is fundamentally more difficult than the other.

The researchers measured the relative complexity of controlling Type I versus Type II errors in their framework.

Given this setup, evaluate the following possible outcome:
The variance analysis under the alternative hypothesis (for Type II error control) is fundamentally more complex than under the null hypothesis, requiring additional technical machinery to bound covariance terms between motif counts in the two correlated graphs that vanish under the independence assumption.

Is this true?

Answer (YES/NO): YES